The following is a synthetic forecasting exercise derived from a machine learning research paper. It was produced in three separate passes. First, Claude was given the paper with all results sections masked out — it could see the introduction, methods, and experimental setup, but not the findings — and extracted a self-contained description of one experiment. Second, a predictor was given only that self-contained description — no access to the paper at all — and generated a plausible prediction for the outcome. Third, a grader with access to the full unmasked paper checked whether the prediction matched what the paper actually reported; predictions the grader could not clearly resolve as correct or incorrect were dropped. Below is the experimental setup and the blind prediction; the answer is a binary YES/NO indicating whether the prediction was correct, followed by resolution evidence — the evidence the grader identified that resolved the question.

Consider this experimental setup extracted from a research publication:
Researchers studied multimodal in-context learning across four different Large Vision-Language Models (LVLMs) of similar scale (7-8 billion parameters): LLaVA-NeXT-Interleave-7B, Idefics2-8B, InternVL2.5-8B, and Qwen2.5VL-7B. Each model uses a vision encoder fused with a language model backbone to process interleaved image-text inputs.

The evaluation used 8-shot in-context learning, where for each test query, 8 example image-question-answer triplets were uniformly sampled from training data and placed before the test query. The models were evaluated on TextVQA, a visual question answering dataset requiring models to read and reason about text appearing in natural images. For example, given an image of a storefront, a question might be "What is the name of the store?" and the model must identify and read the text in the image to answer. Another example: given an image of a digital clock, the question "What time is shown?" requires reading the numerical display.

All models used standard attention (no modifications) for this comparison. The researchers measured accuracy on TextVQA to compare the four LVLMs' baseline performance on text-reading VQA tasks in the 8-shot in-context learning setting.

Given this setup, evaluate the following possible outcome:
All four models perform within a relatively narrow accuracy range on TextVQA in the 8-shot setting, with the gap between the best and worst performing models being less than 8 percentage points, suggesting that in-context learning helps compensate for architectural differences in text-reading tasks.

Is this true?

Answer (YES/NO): NO